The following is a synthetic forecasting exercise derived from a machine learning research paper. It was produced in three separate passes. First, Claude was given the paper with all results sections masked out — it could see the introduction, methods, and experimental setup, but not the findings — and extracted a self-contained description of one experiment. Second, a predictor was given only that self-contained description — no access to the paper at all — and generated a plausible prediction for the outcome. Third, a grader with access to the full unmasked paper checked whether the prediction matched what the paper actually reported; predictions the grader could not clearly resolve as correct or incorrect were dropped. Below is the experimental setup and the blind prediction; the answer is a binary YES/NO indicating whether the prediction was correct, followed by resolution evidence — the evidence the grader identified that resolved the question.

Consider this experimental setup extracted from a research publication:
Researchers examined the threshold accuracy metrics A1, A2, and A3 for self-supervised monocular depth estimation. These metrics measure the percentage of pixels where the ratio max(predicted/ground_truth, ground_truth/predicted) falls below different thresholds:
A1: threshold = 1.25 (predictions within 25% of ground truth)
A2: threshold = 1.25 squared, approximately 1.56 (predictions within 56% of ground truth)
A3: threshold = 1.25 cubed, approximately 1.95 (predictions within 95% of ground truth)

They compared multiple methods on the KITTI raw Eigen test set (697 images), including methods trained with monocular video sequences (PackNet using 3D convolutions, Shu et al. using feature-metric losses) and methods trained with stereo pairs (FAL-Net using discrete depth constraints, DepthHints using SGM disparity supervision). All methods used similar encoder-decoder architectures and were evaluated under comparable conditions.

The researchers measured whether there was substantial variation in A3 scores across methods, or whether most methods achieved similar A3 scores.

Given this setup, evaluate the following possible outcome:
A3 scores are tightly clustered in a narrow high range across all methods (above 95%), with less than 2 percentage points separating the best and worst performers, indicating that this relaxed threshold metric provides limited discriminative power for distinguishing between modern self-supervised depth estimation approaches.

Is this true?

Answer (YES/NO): YES